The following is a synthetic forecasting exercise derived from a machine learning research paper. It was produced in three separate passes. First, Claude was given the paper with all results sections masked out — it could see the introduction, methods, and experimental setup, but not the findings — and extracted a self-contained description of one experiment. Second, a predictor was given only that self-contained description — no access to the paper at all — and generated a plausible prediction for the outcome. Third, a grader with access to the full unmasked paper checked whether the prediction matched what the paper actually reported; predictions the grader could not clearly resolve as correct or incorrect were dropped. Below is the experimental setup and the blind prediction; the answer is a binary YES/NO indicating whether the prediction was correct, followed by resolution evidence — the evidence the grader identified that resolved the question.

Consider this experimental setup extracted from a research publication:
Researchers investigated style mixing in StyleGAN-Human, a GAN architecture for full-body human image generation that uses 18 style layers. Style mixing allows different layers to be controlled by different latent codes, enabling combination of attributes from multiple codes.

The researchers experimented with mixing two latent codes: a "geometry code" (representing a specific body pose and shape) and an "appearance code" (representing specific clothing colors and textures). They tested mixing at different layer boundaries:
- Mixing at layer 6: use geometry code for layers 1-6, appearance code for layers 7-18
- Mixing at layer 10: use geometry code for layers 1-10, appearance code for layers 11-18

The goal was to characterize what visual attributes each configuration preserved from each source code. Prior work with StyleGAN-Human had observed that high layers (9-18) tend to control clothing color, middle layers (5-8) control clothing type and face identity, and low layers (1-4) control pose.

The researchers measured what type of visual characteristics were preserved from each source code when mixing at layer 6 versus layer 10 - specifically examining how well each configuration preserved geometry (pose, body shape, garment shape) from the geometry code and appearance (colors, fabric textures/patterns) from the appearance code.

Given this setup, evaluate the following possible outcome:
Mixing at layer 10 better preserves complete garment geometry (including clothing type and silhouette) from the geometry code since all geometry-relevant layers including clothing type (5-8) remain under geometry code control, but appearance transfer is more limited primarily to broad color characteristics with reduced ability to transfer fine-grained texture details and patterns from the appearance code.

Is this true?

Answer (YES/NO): YES